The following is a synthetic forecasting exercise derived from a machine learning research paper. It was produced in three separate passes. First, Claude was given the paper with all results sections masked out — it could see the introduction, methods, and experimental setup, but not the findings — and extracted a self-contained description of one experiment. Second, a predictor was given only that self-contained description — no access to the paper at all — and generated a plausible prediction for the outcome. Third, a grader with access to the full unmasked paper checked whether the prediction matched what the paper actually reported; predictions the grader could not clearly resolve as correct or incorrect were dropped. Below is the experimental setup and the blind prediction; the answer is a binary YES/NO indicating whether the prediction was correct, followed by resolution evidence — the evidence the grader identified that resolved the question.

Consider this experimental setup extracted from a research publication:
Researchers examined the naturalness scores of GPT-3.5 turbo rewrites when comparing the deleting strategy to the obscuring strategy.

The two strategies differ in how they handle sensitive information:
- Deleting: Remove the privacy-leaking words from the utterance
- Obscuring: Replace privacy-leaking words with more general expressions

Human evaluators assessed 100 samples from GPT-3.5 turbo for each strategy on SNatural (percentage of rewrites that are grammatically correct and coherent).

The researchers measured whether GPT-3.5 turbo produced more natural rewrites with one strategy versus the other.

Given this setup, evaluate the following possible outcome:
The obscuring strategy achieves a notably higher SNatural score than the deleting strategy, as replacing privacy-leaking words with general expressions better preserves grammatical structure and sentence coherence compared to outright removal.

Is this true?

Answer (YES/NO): YES